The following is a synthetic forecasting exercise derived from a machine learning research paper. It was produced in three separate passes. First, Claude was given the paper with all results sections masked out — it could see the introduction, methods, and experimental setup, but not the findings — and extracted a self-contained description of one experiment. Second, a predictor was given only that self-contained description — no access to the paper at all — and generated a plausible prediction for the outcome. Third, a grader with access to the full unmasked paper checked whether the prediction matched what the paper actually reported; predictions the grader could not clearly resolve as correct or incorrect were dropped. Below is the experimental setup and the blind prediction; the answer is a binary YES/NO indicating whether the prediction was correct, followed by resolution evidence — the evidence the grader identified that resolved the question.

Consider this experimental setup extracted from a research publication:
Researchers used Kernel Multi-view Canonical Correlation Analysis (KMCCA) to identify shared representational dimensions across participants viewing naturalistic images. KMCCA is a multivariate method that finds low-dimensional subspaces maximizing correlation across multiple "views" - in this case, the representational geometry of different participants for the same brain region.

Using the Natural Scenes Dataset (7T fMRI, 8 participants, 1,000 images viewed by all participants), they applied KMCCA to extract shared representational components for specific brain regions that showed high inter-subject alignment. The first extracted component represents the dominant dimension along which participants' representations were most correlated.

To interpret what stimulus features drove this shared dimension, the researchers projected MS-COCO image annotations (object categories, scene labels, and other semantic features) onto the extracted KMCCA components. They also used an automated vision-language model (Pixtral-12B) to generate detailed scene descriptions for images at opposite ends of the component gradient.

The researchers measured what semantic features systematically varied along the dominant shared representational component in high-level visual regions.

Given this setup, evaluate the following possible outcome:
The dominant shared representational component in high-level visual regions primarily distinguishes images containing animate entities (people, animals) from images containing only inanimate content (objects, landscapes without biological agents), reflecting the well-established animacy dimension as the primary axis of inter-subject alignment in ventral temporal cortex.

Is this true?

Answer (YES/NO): NO